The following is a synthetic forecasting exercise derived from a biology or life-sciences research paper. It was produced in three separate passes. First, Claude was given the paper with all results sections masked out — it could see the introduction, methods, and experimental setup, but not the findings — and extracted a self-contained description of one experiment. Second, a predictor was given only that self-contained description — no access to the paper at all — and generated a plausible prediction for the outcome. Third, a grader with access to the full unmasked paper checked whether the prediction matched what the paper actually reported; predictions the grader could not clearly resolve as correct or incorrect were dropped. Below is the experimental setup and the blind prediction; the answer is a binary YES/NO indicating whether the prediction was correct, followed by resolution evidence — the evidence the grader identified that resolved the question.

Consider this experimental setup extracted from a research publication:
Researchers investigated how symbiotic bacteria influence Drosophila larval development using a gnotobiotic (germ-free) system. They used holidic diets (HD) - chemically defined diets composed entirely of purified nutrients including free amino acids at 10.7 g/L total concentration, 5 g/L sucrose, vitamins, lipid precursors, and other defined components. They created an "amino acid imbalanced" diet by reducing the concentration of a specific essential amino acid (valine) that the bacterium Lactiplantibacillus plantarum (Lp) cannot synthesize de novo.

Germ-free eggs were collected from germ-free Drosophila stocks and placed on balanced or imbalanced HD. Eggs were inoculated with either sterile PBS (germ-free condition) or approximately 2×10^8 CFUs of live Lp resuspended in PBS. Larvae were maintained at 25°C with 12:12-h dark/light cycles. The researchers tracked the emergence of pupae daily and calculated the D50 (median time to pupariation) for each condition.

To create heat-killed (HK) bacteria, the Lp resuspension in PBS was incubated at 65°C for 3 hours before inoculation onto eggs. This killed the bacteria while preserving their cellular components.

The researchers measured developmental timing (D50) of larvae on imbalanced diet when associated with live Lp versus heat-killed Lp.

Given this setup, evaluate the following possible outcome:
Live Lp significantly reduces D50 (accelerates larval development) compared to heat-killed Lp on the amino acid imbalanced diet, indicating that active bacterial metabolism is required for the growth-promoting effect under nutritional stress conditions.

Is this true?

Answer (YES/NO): YES